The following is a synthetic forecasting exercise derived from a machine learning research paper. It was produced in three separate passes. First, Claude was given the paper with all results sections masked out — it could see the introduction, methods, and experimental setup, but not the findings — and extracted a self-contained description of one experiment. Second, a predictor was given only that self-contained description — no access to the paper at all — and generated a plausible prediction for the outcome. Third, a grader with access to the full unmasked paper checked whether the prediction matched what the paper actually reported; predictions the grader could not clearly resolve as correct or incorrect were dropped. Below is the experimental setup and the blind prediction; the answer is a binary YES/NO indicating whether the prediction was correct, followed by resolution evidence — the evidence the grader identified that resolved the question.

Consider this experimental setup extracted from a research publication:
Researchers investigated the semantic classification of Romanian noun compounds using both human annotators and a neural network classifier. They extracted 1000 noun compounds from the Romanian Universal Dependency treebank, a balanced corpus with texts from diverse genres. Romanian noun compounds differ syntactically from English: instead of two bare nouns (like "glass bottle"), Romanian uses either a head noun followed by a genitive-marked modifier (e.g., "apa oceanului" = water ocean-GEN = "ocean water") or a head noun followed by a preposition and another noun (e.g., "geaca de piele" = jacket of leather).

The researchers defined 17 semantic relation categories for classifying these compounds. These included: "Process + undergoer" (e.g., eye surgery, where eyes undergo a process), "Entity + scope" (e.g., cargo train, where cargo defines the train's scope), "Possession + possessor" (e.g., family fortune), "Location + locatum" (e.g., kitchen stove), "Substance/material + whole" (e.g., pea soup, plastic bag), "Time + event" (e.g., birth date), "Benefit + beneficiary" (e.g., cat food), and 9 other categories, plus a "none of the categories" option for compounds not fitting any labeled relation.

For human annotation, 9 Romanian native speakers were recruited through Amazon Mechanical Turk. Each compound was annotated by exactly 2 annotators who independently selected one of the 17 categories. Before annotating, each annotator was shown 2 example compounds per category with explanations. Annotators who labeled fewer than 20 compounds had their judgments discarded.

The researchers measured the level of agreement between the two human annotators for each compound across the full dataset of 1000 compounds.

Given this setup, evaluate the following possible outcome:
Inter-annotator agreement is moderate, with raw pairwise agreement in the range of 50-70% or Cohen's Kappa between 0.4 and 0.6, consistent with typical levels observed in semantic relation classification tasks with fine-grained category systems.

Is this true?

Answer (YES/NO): NO